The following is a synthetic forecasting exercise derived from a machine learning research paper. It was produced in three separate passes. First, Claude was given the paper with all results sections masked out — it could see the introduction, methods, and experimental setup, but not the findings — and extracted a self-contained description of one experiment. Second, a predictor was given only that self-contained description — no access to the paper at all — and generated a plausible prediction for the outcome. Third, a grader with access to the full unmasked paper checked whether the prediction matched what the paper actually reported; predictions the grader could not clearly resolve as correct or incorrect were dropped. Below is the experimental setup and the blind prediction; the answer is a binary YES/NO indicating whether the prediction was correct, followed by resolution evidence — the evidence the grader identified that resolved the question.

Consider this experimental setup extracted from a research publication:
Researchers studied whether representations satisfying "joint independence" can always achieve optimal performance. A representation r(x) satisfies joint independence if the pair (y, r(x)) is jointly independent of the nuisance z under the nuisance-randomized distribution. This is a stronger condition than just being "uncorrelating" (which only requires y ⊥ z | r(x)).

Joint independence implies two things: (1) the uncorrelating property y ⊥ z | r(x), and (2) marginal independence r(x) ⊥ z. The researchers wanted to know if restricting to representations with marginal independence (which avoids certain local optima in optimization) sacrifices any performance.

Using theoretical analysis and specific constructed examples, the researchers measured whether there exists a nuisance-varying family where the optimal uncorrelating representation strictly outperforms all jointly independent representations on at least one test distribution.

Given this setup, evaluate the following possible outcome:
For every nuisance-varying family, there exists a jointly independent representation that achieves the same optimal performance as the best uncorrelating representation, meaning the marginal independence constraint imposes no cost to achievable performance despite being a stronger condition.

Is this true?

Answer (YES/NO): NO